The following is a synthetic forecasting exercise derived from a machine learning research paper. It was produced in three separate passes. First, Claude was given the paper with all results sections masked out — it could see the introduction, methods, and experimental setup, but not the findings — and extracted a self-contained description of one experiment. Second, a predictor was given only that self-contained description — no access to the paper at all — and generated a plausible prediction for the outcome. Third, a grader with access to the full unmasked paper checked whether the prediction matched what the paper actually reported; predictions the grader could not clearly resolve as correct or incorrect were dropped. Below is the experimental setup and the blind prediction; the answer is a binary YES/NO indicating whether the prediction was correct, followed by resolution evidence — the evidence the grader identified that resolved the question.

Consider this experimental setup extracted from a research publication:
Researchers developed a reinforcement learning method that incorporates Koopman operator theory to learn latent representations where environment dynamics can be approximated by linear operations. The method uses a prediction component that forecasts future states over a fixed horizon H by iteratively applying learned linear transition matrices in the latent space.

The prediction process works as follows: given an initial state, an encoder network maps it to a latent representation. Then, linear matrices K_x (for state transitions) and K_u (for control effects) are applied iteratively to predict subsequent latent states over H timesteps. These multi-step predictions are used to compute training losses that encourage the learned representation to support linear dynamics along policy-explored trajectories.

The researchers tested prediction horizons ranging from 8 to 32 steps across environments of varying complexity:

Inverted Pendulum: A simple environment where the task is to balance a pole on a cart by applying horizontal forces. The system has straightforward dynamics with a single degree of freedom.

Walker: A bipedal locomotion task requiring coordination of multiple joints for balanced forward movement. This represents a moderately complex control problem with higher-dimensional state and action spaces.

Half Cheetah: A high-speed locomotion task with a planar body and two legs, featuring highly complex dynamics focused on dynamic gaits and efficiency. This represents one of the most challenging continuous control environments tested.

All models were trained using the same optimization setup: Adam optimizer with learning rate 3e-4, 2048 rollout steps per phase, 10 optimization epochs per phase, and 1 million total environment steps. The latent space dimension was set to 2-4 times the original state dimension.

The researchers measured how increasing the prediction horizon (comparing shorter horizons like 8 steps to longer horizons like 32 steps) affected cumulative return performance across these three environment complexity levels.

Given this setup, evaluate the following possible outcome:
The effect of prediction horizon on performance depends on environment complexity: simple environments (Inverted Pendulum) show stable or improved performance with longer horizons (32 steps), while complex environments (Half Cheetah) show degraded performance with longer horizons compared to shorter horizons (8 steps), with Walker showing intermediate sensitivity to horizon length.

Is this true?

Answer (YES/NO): NO